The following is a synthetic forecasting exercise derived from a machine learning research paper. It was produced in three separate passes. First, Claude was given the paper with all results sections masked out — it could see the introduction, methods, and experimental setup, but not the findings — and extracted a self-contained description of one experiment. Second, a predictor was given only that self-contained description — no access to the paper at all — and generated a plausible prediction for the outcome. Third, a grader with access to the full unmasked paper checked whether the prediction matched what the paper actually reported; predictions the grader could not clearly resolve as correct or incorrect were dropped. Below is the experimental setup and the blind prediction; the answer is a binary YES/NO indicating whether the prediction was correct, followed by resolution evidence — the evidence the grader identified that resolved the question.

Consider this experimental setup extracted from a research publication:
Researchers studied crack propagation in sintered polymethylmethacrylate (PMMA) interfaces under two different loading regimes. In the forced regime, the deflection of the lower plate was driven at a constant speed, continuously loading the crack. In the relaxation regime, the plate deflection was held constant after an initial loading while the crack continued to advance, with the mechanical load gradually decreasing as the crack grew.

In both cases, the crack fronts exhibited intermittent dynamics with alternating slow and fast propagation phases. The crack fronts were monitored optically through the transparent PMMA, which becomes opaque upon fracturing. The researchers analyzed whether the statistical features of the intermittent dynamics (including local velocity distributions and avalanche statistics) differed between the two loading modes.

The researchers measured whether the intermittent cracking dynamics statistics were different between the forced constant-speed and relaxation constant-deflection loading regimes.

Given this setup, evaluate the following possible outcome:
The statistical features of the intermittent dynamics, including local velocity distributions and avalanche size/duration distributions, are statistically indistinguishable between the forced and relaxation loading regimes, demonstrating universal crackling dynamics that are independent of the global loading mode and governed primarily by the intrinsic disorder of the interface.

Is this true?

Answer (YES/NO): YES